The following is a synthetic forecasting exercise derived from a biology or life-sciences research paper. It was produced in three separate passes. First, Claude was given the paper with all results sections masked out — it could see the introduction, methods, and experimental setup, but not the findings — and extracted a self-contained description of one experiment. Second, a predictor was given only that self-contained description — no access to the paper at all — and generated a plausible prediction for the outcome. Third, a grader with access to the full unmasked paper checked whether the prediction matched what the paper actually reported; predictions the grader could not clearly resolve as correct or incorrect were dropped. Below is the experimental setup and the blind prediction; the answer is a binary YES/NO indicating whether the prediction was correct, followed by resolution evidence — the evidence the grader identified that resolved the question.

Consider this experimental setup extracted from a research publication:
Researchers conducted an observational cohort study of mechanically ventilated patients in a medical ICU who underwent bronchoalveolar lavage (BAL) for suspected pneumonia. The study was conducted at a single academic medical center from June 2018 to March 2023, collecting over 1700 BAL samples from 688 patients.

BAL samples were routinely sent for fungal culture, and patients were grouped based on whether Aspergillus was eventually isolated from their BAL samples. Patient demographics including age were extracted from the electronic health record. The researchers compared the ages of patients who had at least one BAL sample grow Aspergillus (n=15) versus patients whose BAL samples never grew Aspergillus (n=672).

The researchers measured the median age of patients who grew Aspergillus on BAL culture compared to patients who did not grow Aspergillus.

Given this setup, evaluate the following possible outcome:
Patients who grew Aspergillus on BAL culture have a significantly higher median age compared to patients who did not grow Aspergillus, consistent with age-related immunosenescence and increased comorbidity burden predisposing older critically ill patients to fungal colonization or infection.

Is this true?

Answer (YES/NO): YES